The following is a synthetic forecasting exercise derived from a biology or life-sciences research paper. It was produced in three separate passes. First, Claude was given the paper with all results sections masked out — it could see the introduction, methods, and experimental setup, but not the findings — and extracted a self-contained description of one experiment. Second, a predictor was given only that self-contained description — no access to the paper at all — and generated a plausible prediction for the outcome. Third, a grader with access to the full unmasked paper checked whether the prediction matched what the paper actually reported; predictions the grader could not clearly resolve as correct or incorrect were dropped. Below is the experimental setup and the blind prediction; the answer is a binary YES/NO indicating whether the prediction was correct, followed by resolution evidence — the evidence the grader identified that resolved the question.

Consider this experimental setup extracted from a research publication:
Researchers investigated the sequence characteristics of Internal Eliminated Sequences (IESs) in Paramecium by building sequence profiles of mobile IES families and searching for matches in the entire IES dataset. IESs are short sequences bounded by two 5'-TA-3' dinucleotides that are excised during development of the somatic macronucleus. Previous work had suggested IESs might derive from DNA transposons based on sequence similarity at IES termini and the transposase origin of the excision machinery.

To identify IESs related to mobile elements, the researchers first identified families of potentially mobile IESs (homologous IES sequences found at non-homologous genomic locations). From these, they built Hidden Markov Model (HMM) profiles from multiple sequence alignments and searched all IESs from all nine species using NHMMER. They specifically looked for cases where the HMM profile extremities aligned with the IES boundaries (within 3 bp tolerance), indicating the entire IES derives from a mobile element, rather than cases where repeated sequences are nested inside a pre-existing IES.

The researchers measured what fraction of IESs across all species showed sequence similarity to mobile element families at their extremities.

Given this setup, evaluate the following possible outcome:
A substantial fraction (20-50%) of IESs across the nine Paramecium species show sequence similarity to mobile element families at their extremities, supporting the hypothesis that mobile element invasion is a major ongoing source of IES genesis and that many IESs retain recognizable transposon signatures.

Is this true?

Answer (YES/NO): NO